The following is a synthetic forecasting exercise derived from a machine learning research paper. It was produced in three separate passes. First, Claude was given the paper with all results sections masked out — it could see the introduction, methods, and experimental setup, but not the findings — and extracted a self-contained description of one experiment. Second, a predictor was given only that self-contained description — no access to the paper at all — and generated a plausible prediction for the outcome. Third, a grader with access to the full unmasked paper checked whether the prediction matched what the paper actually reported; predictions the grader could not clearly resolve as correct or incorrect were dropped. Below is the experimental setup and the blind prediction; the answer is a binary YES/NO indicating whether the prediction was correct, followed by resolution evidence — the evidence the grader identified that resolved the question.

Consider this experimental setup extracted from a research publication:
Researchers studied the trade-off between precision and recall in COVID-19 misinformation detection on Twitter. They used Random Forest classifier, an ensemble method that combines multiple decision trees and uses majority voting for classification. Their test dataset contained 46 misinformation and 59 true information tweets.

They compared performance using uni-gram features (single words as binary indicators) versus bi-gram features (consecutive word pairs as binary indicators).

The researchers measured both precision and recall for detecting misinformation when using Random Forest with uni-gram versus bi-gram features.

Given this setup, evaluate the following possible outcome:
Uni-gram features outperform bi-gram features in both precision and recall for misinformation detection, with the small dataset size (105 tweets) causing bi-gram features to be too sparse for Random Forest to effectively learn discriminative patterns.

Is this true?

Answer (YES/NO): YES